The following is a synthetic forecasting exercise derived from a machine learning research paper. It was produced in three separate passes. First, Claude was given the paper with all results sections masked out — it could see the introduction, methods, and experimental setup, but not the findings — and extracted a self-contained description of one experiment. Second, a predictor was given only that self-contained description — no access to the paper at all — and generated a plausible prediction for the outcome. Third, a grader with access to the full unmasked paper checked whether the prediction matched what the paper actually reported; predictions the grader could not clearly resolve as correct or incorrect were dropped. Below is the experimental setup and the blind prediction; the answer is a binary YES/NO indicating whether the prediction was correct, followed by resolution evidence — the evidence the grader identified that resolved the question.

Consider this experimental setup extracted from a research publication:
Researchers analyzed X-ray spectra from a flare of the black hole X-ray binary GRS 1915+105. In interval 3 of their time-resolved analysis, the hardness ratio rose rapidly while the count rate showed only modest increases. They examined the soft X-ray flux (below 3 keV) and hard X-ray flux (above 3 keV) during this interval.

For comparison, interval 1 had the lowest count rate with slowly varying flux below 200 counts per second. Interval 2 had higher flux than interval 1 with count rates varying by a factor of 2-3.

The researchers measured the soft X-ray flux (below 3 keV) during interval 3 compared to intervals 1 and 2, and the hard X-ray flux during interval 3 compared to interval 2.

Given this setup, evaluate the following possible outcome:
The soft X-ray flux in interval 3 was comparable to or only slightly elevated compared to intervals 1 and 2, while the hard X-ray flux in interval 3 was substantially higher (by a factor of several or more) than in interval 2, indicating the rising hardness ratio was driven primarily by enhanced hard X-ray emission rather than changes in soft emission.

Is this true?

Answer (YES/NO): NO